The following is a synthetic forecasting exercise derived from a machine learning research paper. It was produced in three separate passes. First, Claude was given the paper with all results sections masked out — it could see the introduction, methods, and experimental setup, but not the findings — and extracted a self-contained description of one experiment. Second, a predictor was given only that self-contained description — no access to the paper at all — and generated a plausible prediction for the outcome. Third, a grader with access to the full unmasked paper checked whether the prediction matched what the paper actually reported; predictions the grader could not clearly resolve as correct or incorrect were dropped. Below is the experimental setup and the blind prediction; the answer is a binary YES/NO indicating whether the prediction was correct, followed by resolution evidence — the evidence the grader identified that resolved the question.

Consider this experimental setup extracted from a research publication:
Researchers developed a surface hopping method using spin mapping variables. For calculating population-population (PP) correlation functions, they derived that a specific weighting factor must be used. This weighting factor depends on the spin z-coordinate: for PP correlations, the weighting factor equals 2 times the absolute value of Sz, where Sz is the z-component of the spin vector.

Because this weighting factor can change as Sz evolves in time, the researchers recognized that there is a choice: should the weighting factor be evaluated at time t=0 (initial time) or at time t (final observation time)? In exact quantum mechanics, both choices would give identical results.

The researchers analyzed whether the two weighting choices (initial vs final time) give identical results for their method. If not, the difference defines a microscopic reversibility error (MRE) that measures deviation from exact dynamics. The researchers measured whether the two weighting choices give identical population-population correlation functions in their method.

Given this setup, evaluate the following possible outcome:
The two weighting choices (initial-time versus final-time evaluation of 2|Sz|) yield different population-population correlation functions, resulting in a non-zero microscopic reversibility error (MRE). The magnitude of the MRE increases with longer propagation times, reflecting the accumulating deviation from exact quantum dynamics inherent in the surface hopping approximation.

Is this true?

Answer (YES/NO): NO